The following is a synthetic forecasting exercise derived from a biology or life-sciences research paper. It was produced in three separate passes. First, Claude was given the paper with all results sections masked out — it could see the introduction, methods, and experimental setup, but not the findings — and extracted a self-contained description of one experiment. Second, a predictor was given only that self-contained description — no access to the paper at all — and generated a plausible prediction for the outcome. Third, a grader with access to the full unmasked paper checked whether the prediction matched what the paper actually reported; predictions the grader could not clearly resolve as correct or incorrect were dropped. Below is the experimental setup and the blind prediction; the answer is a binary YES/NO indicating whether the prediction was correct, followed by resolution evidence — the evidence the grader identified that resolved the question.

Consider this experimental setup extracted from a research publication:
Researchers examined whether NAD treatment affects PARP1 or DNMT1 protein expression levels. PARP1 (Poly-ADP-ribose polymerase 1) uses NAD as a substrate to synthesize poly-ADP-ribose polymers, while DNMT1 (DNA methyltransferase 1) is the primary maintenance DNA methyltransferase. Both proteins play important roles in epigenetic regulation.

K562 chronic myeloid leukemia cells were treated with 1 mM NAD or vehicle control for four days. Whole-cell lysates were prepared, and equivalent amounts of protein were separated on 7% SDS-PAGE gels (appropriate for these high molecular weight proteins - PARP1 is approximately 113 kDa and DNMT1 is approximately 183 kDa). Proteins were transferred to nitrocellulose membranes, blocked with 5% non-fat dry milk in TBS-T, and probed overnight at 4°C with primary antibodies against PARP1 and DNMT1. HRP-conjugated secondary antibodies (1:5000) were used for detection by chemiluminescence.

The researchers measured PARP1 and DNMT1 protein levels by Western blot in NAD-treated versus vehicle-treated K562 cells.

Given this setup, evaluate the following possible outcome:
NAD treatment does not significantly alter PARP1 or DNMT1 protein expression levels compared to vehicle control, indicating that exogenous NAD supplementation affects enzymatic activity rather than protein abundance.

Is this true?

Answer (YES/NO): YES